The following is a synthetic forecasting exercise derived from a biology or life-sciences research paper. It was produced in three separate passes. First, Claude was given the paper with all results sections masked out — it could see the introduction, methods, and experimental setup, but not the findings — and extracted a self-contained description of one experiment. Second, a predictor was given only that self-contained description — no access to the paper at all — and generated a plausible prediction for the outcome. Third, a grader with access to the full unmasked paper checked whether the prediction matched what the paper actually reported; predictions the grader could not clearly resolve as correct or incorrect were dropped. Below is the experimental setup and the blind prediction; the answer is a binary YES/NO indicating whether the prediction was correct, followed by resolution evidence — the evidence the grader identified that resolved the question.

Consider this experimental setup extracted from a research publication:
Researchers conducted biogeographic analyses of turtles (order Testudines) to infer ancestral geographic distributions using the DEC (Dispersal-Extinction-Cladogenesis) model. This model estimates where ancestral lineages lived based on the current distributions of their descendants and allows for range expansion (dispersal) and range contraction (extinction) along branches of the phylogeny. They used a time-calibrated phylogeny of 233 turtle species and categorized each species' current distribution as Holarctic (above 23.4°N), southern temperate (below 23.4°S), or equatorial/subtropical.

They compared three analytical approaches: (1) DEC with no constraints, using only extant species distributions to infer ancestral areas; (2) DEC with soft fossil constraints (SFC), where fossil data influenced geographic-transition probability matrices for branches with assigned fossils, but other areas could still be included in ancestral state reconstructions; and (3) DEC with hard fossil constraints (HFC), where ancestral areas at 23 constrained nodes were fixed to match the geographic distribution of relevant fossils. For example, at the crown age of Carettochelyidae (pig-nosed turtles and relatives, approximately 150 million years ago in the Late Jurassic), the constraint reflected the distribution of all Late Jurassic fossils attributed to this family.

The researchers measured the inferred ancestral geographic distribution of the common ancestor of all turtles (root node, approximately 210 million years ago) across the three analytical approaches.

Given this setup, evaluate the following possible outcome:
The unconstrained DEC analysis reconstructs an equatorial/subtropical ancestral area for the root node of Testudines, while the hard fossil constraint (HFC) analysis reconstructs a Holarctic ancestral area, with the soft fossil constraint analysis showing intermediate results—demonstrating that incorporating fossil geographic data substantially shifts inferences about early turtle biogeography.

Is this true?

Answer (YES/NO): NO